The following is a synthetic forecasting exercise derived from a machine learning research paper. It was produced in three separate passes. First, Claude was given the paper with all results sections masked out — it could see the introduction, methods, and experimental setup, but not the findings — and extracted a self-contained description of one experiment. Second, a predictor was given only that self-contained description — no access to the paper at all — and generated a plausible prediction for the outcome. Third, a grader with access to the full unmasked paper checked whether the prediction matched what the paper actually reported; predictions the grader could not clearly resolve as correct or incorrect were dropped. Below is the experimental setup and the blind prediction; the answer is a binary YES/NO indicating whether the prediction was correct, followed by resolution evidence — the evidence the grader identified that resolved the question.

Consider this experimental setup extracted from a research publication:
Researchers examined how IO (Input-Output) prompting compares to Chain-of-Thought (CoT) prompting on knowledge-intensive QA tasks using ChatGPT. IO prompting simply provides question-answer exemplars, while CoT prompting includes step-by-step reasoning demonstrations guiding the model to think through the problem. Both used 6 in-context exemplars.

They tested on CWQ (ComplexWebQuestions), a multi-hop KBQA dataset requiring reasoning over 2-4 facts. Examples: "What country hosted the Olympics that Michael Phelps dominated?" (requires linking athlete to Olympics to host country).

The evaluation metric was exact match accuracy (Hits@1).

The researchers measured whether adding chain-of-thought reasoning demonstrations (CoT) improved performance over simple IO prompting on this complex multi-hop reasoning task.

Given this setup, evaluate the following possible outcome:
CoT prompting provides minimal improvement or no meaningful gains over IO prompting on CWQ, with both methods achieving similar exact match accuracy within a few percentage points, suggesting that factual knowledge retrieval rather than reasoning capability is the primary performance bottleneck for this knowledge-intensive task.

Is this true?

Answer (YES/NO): YES